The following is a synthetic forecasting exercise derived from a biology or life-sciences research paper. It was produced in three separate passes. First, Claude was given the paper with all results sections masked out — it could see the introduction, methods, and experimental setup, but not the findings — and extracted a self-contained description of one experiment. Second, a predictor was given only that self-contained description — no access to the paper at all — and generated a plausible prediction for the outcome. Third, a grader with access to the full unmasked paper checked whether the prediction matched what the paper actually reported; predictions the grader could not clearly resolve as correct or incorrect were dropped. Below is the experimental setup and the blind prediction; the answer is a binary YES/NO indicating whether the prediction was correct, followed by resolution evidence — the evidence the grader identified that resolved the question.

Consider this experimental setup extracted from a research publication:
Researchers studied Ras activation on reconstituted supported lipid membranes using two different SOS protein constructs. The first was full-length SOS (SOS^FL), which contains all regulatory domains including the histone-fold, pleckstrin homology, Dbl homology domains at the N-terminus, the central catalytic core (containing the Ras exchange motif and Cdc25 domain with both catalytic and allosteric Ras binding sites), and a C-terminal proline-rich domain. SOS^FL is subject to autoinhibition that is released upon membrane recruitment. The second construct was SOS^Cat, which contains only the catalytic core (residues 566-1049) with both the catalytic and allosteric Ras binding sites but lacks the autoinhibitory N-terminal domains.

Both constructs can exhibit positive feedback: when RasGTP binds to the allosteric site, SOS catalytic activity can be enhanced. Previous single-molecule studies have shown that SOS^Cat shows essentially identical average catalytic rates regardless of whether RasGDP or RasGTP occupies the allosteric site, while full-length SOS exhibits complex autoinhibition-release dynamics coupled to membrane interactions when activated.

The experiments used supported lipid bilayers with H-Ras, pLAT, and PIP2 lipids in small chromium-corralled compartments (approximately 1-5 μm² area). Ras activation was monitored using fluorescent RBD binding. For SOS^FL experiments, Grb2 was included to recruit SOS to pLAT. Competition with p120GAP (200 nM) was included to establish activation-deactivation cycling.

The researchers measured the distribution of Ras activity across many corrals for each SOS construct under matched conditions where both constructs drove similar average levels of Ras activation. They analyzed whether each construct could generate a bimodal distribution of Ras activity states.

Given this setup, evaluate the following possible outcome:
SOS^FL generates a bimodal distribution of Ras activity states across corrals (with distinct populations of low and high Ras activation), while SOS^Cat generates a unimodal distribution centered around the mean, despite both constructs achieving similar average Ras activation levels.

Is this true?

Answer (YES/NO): YES